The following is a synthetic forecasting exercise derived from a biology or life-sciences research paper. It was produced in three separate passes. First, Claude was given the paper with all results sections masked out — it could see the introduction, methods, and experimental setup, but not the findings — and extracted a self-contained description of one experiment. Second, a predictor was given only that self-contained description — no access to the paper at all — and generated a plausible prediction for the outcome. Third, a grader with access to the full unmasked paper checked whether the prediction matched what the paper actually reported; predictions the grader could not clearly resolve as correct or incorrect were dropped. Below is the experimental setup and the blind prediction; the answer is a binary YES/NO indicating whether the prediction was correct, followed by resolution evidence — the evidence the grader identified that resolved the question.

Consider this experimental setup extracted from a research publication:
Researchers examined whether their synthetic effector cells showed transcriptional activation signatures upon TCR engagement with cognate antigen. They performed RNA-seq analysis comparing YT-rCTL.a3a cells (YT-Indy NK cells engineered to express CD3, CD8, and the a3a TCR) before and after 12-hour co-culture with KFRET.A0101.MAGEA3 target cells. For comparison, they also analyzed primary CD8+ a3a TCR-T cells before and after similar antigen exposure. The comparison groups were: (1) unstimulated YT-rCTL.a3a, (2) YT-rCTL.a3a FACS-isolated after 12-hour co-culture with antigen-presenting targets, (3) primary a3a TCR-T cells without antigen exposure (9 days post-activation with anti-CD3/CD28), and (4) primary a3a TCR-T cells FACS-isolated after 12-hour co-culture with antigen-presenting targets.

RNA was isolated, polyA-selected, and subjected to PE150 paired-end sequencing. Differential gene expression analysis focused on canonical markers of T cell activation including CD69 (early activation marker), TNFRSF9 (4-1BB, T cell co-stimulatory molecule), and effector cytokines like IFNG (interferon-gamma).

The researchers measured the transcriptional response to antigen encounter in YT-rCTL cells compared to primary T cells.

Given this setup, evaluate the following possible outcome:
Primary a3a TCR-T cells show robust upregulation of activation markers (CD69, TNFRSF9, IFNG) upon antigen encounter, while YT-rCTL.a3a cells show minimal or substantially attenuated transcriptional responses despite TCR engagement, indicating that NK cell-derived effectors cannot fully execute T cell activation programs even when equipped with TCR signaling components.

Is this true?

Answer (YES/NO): YES